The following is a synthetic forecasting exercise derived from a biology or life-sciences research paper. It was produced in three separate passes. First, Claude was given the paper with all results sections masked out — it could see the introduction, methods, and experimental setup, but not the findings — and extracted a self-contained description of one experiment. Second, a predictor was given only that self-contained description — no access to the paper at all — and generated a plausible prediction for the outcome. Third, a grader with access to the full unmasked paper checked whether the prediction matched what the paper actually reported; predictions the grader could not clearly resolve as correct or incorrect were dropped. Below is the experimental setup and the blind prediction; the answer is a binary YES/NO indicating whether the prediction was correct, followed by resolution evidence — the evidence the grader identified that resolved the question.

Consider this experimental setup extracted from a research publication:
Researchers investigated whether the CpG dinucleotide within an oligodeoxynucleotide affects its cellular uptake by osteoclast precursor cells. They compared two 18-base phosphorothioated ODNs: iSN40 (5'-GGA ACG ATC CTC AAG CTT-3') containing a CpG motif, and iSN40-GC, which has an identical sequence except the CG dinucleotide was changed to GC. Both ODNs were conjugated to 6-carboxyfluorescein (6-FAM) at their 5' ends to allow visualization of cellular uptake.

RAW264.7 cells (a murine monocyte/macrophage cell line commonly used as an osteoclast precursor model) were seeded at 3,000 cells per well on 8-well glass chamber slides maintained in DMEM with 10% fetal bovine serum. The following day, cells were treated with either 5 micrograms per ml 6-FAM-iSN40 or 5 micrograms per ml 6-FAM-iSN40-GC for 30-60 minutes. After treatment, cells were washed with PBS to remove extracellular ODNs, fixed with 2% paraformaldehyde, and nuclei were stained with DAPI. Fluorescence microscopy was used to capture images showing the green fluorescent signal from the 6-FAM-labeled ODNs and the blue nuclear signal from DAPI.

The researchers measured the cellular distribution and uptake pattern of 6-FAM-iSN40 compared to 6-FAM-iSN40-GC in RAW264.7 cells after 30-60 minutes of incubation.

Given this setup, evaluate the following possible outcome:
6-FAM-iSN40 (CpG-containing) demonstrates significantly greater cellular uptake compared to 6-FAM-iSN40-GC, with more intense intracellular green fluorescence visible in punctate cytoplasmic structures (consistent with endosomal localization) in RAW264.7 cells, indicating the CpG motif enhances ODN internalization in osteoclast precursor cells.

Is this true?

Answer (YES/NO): YES